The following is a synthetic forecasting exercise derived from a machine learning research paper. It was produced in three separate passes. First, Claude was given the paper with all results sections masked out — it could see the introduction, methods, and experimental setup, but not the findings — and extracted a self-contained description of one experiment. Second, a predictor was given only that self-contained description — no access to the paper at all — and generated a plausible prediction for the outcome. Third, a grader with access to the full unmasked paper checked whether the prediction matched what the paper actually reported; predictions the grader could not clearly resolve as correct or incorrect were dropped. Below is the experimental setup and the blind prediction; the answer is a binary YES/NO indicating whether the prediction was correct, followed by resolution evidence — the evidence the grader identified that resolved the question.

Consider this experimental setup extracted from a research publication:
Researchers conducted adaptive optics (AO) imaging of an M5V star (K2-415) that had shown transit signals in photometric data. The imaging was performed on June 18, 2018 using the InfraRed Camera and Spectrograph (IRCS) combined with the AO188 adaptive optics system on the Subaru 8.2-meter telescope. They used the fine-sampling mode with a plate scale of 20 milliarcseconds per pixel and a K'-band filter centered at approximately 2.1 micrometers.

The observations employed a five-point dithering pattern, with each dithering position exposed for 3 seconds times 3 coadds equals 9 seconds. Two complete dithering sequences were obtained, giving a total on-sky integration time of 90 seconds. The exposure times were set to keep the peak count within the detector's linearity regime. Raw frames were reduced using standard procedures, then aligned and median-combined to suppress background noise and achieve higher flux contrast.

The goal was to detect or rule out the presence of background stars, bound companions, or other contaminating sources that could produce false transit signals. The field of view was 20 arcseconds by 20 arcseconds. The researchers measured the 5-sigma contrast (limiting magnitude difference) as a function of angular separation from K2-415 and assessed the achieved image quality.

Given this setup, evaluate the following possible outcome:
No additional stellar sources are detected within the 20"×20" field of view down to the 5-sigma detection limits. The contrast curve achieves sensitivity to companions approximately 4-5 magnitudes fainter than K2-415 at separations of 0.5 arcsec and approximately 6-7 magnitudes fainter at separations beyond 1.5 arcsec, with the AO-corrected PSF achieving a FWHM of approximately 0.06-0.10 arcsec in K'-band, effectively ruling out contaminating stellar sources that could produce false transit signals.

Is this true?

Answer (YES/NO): NO